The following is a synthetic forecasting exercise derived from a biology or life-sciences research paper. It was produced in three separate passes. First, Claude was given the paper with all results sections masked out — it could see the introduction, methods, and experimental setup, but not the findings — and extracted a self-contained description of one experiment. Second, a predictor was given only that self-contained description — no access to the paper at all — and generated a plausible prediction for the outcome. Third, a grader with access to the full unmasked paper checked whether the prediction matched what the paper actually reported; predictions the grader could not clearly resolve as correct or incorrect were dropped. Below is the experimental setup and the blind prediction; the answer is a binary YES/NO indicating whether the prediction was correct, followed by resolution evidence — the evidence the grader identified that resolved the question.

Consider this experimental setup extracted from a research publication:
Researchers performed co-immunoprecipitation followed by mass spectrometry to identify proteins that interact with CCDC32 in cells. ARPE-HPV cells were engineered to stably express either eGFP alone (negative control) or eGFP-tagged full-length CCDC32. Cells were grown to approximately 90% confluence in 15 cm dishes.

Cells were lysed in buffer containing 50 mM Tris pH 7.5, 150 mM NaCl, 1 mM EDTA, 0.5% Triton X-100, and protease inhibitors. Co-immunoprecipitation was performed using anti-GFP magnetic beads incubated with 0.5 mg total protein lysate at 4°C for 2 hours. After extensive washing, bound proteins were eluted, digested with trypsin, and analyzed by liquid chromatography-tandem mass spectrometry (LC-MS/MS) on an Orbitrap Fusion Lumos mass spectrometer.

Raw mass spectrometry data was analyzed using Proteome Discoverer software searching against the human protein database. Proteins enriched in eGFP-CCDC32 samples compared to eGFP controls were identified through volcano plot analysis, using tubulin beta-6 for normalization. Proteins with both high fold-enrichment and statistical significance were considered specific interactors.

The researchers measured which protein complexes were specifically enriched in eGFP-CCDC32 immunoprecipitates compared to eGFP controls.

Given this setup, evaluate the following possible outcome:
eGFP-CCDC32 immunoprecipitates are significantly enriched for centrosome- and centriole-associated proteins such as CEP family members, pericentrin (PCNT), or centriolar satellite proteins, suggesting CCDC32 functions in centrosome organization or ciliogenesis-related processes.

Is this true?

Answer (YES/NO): NO